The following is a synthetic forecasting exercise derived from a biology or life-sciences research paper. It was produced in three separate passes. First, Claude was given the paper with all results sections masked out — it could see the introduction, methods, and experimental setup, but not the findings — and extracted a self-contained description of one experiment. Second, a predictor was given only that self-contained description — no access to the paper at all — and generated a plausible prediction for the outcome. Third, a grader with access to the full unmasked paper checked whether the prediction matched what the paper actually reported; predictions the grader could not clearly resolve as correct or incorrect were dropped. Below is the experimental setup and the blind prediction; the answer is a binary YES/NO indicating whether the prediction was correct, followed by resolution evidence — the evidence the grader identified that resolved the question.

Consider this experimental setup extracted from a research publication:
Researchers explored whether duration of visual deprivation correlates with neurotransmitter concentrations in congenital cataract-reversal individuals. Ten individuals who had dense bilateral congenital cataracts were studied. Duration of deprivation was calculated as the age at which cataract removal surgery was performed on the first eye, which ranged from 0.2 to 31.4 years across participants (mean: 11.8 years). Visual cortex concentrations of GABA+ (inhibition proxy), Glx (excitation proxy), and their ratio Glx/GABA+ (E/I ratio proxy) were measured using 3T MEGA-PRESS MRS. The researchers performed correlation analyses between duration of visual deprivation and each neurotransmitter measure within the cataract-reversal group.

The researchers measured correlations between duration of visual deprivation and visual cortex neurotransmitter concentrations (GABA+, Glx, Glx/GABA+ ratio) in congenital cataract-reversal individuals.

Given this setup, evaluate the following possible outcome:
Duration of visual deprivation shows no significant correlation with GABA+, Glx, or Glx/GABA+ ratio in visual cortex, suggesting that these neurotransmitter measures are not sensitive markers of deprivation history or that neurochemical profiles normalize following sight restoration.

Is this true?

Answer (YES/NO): YES